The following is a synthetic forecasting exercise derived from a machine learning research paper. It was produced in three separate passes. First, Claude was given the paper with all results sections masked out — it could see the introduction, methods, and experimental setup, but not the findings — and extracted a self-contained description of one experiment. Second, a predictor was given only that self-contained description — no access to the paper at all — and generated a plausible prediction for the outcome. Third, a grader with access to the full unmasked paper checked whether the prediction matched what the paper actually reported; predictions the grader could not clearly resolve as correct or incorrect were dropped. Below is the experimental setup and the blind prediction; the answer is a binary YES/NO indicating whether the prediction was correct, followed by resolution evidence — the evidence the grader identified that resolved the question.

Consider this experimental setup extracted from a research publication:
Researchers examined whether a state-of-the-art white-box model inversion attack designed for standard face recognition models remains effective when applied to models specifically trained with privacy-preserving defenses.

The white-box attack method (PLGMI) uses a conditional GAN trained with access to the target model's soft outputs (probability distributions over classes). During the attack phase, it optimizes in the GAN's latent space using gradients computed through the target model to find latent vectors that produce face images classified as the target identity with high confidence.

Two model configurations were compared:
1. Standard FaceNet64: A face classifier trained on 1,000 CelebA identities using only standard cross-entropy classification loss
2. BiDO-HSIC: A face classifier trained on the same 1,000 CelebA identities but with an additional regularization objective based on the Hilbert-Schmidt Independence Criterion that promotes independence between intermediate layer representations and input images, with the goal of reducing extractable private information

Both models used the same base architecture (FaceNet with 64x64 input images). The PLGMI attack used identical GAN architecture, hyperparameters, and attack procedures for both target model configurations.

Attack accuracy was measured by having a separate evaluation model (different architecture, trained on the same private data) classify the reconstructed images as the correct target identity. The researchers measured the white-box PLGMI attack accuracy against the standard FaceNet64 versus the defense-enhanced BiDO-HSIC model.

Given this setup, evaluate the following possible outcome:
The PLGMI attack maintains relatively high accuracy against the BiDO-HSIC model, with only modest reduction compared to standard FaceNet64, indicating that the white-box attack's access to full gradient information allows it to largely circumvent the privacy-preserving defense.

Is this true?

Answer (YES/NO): YES